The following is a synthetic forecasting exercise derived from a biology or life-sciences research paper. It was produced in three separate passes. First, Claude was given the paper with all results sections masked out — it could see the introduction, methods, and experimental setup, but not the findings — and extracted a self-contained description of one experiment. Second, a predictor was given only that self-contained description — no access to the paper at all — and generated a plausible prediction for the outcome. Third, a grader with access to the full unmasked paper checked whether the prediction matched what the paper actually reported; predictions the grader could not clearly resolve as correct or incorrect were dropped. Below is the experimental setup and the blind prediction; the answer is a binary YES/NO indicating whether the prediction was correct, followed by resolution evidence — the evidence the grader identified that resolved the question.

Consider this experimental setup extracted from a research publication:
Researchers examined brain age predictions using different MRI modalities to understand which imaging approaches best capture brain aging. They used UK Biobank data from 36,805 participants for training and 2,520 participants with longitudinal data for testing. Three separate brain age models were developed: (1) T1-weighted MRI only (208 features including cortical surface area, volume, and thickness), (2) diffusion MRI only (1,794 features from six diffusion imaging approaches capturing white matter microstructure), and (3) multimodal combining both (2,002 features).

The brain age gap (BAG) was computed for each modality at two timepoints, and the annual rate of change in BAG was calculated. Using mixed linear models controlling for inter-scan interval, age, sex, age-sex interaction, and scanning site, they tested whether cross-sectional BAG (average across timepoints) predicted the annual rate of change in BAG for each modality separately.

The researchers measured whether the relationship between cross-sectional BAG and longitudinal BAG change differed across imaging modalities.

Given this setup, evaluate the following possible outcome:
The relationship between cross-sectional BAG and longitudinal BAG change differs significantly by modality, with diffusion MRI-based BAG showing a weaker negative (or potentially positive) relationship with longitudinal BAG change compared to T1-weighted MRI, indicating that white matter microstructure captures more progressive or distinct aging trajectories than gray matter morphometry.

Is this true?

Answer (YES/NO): NO